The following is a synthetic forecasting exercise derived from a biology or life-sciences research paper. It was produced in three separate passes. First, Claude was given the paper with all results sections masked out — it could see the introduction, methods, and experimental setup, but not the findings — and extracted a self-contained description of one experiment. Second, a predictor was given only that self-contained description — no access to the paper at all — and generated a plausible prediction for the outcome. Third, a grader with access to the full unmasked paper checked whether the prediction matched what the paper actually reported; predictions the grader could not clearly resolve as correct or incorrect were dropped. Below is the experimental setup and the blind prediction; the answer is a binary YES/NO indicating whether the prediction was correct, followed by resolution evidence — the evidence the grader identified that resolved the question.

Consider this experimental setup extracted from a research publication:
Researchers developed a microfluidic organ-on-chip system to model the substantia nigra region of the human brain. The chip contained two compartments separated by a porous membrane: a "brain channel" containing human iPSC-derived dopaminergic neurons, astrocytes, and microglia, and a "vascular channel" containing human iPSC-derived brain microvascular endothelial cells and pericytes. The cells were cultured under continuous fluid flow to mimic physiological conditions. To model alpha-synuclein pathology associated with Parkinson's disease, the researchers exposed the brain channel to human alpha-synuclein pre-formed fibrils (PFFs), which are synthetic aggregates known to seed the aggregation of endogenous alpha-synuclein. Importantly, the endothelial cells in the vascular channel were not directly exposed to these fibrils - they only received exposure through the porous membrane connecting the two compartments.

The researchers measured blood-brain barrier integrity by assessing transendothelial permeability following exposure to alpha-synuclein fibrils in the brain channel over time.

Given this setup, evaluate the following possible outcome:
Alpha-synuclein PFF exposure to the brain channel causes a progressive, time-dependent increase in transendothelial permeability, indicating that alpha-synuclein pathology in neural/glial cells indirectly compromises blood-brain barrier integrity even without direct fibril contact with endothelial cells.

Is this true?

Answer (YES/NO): YES